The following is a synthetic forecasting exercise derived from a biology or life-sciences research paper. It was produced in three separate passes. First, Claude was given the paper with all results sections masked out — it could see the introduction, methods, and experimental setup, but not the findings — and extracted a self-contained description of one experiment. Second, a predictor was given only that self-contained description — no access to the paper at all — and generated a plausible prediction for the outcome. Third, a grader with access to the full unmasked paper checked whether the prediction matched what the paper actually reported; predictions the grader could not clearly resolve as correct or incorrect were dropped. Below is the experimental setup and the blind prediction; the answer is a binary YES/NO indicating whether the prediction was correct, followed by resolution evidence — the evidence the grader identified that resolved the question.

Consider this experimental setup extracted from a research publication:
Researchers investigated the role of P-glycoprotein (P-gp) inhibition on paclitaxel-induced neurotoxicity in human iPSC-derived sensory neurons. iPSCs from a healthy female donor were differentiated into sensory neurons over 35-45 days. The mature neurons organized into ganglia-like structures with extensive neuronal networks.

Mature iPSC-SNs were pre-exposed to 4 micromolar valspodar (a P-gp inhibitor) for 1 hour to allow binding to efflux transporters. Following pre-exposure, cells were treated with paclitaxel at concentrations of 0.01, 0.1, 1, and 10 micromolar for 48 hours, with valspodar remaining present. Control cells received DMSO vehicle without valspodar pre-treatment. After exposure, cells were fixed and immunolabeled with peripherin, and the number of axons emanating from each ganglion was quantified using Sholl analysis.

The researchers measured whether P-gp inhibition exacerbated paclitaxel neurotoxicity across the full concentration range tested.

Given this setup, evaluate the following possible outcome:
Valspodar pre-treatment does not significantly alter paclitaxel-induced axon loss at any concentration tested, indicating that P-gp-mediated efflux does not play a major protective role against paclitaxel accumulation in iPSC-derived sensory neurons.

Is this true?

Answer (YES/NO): NO